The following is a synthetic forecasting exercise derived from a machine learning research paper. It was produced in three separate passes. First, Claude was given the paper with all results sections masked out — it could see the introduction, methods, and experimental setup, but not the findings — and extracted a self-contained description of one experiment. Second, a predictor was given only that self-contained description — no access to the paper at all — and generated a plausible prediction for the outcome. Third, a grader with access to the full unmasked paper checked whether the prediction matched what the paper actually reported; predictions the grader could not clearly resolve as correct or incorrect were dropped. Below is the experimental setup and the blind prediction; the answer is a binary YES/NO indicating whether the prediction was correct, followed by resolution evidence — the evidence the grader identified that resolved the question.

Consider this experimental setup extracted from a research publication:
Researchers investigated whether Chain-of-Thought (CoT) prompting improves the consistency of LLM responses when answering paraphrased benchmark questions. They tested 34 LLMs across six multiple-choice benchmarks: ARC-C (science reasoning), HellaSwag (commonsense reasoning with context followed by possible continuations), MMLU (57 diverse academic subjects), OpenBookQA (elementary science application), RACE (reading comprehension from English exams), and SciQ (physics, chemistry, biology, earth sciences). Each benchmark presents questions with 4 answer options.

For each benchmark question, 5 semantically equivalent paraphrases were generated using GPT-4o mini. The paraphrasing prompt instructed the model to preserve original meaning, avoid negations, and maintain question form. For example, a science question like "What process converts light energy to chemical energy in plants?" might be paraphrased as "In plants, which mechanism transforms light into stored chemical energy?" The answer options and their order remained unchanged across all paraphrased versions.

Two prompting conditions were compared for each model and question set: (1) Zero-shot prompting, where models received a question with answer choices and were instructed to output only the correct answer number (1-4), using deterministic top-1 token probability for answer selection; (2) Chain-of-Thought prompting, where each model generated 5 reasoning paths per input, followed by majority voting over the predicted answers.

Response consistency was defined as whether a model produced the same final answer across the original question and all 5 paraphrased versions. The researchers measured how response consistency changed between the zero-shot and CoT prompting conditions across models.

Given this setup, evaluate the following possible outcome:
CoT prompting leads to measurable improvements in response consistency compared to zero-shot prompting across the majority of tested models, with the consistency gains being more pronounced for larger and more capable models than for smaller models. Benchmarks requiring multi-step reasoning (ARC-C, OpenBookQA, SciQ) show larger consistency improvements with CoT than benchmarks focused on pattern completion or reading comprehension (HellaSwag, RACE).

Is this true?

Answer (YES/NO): NO